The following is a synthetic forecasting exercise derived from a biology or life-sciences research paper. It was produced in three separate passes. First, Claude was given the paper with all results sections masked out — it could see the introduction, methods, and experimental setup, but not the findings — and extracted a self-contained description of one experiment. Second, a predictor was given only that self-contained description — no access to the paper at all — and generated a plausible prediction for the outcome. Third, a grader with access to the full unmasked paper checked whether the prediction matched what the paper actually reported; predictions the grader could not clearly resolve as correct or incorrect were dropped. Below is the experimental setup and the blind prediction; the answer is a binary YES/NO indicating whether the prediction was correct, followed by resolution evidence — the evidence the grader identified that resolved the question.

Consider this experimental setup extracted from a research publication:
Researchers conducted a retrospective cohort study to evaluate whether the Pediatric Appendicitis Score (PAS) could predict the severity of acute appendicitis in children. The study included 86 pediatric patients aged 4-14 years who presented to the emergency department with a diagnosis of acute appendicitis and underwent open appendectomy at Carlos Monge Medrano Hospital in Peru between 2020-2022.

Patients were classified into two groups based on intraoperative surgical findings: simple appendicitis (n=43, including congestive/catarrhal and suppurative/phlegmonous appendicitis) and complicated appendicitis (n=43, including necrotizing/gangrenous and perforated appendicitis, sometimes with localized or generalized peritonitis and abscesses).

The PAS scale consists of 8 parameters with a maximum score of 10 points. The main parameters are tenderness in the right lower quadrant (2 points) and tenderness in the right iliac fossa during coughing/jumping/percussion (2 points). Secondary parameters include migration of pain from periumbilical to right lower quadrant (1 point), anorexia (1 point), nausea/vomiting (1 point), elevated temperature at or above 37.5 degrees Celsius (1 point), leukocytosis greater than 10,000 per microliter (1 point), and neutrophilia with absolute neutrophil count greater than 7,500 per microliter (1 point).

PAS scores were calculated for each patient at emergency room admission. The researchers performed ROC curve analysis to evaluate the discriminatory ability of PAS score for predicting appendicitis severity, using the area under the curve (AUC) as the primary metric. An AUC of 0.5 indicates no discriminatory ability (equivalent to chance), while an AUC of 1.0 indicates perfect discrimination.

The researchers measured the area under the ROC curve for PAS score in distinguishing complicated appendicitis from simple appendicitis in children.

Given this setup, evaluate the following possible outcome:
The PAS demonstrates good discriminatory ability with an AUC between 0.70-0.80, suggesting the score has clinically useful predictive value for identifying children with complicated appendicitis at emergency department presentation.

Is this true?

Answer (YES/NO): NO